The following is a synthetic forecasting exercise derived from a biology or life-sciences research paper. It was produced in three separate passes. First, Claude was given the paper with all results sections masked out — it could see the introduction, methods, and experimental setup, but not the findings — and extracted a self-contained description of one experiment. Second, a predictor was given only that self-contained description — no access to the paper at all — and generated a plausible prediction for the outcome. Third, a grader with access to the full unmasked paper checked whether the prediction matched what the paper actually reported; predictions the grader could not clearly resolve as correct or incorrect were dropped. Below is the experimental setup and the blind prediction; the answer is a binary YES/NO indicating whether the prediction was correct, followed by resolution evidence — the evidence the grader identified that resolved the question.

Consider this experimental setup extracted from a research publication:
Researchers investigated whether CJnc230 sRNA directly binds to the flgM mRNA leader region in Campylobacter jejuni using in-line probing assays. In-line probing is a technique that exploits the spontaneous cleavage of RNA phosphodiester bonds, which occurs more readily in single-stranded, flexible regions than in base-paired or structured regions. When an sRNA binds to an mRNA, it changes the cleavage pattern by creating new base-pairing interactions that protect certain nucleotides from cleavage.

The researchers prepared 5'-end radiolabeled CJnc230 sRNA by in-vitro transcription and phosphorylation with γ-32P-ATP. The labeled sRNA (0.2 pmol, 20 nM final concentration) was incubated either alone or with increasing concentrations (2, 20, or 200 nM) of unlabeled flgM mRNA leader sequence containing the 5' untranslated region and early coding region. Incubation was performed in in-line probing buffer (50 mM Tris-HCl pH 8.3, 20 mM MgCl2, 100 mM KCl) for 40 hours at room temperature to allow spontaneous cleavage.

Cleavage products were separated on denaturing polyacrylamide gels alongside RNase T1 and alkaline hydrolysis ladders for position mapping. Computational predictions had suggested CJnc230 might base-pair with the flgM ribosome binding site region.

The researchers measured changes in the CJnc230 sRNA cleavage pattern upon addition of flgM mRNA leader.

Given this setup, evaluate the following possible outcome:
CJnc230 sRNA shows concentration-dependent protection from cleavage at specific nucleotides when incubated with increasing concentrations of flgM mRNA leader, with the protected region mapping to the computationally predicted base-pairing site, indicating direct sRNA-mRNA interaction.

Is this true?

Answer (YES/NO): YES